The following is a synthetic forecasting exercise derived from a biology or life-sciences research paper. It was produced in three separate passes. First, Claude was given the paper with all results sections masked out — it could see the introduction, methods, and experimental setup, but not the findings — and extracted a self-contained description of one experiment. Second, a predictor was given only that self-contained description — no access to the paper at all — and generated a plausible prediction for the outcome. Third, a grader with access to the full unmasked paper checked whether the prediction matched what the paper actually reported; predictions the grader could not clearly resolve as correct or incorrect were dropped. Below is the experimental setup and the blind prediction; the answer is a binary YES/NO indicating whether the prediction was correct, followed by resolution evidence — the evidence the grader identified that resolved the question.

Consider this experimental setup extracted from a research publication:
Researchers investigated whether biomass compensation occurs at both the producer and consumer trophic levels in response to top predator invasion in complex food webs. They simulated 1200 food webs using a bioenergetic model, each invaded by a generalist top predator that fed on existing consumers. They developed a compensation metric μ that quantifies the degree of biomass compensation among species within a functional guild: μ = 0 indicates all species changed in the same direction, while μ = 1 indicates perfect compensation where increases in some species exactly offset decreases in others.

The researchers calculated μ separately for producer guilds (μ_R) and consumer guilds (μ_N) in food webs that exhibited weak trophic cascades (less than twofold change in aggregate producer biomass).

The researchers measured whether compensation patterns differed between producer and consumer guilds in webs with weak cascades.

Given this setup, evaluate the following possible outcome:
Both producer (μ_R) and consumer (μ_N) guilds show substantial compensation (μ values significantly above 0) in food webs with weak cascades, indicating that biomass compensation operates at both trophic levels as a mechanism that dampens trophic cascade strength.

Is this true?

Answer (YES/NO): NO